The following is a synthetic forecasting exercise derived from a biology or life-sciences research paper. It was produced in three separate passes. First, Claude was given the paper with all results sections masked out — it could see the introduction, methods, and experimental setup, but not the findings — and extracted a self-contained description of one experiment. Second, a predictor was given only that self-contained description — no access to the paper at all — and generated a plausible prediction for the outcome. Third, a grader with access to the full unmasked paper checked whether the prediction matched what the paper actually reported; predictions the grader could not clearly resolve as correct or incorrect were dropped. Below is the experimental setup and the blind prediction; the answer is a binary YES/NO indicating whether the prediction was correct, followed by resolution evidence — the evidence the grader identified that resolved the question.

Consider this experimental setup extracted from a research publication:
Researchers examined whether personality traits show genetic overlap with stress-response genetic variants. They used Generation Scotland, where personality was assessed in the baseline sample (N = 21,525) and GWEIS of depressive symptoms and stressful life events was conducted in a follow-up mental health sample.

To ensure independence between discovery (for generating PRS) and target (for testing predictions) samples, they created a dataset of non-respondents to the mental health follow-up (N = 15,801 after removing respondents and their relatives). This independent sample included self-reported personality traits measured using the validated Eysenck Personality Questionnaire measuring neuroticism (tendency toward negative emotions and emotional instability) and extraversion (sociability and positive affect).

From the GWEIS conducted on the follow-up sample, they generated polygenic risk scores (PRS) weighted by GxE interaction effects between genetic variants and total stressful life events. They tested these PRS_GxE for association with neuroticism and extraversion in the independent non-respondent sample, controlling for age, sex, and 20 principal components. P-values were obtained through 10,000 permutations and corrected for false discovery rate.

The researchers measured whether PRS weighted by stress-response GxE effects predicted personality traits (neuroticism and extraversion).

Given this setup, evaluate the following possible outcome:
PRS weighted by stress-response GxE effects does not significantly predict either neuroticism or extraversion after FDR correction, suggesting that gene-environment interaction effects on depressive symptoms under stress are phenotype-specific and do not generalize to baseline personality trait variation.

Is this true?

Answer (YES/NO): YES